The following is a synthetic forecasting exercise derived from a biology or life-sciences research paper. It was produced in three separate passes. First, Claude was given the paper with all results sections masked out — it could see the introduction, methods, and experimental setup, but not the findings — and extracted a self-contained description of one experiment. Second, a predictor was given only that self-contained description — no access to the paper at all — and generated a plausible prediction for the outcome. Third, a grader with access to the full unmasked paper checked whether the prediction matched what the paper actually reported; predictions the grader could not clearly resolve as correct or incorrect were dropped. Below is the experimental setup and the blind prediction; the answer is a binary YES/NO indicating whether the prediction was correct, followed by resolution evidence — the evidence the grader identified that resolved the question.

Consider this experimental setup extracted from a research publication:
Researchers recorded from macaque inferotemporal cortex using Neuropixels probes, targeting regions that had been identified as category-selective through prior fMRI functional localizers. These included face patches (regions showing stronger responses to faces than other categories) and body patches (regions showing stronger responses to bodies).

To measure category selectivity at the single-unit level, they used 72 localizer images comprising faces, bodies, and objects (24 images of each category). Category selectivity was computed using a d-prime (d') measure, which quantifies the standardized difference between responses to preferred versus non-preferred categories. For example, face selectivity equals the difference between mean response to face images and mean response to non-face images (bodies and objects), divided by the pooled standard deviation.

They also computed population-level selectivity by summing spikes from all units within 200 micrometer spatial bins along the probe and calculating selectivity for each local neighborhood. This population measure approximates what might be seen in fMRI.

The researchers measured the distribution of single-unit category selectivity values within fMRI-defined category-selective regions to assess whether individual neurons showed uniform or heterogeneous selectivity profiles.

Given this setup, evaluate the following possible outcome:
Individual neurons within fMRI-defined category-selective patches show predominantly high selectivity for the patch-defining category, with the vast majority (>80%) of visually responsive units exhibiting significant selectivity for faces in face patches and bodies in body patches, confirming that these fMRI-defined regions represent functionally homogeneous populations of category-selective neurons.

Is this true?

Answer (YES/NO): NO